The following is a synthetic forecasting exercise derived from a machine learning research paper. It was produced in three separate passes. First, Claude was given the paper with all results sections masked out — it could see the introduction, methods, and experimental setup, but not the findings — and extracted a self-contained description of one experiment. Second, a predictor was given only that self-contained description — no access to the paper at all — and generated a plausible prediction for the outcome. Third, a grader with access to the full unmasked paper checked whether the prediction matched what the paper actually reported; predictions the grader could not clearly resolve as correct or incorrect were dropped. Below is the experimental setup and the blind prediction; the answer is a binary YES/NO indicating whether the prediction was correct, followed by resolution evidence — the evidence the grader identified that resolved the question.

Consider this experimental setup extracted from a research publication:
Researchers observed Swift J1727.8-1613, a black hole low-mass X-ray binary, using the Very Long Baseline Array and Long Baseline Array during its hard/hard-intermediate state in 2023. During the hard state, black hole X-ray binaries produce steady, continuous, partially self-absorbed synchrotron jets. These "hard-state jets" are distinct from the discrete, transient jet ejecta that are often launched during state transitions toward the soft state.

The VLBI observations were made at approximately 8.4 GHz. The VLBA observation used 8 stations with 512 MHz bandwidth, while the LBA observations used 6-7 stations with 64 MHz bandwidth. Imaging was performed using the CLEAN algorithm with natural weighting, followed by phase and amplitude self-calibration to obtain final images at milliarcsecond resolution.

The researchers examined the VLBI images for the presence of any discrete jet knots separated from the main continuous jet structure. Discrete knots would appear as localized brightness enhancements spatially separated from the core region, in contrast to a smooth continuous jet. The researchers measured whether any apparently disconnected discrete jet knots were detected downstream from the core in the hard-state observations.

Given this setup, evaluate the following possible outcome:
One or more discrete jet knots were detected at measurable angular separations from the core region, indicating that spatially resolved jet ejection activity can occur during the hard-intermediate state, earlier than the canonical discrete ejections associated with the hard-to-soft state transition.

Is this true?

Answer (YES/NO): NO